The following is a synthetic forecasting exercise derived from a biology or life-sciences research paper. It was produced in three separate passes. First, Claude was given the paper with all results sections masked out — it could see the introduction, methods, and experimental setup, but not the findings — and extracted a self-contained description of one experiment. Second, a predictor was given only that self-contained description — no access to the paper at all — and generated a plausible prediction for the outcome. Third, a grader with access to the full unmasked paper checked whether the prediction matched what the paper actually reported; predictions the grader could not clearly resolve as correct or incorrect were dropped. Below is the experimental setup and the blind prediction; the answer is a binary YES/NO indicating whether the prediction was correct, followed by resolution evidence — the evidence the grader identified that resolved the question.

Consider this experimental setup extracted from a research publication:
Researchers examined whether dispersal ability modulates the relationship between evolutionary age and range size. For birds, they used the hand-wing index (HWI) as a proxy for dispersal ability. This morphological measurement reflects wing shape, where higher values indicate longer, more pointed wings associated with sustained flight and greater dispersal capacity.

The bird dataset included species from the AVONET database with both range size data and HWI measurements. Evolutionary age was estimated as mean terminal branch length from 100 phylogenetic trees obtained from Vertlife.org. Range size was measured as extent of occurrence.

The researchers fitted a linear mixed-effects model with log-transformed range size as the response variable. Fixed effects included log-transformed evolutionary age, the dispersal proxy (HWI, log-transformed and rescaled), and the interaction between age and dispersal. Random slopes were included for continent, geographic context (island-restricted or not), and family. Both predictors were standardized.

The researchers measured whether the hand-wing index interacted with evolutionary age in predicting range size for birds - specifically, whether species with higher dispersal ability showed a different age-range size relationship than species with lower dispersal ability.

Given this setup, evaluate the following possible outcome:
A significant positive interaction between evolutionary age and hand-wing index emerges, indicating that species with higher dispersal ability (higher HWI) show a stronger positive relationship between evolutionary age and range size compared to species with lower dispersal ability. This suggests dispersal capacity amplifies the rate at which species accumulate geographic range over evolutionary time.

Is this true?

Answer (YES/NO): NO